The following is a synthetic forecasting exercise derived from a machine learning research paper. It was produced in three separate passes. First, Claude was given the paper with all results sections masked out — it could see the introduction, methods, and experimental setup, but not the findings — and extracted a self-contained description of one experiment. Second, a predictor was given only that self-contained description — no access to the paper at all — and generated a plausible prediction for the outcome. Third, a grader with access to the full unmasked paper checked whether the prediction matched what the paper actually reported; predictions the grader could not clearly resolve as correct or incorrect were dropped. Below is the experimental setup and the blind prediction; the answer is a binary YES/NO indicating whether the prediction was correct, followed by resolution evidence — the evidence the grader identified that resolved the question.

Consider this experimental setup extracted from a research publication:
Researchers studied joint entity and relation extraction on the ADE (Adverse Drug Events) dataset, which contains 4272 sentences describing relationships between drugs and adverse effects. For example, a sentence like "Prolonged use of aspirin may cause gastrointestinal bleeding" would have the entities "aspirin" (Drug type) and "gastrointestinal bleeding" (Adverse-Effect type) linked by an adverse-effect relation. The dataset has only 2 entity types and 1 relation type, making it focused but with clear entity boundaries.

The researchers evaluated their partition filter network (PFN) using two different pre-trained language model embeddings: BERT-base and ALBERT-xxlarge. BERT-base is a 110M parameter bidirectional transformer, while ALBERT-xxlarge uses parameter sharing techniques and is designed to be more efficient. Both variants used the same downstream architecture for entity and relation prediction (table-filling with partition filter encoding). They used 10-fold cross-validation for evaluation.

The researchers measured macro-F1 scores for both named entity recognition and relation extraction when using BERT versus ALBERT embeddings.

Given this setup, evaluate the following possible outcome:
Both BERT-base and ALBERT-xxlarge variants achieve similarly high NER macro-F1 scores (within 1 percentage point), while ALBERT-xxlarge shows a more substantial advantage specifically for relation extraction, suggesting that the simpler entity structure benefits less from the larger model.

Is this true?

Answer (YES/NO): NO